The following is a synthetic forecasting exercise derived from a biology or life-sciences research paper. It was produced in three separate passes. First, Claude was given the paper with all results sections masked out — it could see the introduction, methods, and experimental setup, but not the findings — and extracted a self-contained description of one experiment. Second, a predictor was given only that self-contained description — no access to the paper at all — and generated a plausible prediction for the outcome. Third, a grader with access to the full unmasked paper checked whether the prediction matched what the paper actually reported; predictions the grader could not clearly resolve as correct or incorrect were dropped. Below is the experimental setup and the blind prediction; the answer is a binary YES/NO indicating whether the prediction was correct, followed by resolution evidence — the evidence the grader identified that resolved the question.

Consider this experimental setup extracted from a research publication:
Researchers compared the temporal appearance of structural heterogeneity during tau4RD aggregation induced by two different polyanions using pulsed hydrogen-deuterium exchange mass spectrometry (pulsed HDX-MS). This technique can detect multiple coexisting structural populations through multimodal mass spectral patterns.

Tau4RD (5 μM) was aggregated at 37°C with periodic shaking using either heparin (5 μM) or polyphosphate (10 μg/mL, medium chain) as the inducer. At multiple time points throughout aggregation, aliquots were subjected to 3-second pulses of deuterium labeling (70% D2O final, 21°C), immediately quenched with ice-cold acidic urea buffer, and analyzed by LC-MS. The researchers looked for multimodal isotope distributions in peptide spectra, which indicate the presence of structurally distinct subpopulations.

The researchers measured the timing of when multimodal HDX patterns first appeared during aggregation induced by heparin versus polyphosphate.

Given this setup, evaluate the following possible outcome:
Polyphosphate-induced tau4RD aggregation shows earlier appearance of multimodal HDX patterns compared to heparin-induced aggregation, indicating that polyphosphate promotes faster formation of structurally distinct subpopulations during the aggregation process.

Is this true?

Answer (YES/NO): YES